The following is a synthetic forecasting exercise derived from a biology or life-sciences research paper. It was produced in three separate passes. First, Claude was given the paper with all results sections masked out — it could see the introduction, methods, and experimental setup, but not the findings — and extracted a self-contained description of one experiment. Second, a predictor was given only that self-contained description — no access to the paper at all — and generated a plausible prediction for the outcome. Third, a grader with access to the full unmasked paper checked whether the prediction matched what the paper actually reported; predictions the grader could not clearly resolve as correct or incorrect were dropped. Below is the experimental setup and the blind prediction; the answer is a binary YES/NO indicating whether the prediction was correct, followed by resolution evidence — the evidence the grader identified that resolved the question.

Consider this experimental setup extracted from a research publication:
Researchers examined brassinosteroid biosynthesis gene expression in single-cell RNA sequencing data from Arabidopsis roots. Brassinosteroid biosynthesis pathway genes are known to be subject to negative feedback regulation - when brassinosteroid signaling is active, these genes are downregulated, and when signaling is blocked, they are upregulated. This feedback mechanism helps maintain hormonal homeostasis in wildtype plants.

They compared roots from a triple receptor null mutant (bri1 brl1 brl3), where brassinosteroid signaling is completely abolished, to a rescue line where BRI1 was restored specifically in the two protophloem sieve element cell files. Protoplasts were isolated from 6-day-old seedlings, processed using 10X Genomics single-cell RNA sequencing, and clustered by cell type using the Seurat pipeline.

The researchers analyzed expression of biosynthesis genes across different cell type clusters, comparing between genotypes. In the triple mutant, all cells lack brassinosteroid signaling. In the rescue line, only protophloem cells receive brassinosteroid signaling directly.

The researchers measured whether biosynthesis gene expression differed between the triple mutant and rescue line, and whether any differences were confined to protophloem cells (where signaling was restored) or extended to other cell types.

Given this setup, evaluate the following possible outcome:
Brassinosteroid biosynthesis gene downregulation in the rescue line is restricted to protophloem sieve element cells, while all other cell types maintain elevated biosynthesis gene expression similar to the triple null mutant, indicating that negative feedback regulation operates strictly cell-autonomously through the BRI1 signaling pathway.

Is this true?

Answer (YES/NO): NO